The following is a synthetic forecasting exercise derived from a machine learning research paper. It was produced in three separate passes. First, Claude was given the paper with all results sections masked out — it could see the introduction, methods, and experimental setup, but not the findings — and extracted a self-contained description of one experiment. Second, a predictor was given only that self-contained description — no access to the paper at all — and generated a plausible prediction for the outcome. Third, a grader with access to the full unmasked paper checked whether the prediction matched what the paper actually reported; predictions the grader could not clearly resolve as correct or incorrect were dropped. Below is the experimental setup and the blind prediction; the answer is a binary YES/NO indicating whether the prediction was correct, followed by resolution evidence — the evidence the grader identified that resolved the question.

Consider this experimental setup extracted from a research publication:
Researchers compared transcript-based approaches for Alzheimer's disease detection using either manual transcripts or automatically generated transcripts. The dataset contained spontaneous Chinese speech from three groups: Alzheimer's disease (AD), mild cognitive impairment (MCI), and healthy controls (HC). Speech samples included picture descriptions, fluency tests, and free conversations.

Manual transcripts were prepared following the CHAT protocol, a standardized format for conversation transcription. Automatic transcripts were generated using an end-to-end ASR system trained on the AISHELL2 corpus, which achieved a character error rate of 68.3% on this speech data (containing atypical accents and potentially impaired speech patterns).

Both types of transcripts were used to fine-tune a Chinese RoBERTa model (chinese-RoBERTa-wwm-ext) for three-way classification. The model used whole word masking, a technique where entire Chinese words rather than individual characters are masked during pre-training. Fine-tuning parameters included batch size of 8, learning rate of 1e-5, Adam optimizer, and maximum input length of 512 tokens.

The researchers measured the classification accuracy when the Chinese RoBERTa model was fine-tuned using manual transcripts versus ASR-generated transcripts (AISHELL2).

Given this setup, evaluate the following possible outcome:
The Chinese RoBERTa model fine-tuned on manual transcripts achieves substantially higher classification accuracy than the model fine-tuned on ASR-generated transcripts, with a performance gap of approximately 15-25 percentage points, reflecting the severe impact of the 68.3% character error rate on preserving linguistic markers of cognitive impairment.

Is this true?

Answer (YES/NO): YES